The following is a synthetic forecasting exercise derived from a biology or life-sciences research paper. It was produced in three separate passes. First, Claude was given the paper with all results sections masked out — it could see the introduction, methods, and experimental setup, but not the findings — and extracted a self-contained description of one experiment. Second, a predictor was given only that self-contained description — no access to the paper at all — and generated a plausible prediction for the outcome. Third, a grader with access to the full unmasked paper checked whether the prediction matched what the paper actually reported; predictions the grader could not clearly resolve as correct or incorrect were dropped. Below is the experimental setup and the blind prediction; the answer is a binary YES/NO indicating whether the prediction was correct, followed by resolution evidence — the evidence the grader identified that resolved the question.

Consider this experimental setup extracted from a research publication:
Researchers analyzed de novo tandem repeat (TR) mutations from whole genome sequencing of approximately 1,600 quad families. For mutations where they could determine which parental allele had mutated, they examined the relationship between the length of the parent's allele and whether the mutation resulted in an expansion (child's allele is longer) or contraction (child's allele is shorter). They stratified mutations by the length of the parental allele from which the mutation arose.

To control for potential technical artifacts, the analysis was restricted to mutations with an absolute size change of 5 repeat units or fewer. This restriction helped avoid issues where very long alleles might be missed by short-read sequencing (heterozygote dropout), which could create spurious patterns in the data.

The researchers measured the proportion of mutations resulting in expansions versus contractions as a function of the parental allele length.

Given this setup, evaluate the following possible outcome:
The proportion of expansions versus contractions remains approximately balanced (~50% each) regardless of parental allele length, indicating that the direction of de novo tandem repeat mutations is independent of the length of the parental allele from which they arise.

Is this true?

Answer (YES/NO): NO